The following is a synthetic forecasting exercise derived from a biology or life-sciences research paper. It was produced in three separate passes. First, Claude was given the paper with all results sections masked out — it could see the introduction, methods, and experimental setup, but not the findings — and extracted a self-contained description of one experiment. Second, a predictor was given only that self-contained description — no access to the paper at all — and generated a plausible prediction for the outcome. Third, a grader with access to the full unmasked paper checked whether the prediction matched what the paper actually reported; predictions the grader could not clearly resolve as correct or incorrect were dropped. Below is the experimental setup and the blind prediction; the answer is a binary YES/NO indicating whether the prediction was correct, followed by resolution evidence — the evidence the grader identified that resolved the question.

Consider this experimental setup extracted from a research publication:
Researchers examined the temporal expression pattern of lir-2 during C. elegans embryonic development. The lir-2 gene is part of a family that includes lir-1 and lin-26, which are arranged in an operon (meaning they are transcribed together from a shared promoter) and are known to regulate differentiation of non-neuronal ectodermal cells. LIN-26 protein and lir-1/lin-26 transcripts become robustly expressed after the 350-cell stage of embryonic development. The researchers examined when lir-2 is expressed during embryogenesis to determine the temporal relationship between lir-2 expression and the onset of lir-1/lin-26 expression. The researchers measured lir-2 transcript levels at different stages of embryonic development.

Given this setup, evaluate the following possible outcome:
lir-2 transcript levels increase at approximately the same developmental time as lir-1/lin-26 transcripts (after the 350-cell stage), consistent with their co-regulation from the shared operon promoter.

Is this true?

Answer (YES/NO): NO